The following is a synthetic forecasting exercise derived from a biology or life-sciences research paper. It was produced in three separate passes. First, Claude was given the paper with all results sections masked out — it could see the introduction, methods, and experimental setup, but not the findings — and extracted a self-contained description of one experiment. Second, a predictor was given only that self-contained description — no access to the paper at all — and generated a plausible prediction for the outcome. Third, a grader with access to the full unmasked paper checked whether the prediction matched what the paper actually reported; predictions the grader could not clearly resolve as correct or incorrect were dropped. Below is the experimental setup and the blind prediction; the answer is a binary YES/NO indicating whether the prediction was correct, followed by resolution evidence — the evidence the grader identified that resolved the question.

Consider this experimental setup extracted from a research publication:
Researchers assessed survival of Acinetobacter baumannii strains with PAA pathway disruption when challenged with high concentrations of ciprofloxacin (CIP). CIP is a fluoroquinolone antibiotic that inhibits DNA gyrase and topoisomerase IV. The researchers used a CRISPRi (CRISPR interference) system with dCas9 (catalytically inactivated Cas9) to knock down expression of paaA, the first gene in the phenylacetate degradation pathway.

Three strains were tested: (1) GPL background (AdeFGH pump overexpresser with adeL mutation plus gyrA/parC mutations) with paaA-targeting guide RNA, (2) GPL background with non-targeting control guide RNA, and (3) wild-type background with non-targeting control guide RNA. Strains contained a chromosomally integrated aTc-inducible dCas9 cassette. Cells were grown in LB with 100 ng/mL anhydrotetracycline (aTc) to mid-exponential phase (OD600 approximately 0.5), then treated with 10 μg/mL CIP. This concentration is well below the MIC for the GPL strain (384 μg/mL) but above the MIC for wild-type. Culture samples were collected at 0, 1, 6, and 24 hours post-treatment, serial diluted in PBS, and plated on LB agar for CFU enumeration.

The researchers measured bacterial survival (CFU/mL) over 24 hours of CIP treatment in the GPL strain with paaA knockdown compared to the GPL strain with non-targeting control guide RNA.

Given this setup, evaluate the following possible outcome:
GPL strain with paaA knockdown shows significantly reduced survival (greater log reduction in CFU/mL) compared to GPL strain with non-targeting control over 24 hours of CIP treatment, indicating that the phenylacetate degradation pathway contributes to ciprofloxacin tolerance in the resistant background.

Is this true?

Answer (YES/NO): NO